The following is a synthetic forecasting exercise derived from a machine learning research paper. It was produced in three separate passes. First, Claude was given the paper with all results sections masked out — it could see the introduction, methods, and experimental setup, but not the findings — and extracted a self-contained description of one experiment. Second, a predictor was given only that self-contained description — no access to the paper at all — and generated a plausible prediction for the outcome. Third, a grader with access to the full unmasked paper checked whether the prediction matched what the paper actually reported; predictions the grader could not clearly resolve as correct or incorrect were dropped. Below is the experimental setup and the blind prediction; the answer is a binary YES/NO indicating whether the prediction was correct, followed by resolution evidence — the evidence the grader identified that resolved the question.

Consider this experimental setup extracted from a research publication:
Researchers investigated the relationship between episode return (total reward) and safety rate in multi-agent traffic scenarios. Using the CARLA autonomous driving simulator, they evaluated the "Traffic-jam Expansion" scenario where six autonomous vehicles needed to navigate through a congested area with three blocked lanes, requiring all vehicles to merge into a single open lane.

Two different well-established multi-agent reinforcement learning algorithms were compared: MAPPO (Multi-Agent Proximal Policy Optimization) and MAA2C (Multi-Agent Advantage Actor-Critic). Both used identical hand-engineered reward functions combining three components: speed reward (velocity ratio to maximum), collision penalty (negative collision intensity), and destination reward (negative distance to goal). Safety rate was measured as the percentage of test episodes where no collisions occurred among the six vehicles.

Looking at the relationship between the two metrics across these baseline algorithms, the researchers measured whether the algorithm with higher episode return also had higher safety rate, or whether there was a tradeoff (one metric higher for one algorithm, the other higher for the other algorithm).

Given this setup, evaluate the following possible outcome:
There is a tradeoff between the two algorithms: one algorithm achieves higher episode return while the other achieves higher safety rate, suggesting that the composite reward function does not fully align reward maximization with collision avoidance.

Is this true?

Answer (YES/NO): YES